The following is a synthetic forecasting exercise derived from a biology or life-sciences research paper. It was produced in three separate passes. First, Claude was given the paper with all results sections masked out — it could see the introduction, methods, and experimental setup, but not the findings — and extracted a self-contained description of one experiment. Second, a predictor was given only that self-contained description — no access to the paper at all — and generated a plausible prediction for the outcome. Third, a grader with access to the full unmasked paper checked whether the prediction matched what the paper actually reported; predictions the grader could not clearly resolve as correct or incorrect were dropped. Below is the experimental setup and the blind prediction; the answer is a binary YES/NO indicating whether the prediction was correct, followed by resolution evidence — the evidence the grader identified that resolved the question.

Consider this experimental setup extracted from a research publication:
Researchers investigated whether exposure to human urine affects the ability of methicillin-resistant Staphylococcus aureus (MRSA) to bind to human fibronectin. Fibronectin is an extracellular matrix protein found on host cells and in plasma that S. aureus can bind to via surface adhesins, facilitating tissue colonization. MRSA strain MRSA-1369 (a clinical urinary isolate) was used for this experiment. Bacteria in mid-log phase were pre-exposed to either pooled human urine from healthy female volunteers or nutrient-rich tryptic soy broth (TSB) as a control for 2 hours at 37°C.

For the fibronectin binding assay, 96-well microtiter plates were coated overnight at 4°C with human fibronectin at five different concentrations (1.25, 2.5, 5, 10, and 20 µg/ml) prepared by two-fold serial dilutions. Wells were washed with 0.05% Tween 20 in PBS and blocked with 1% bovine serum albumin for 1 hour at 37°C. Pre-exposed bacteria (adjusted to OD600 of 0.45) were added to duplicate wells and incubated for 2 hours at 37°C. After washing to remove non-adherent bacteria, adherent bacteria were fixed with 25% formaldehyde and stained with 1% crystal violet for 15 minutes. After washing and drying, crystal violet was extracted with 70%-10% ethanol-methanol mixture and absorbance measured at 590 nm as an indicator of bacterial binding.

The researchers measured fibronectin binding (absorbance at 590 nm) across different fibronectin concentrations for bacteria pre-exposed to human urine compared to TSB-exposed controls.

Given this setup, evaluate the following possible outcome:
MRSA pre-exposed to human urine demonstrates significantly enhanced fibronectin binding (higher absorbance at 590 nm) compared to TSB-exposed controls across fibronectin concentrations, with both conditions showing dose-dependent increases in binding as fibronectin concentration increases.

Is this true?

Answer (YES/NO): NO